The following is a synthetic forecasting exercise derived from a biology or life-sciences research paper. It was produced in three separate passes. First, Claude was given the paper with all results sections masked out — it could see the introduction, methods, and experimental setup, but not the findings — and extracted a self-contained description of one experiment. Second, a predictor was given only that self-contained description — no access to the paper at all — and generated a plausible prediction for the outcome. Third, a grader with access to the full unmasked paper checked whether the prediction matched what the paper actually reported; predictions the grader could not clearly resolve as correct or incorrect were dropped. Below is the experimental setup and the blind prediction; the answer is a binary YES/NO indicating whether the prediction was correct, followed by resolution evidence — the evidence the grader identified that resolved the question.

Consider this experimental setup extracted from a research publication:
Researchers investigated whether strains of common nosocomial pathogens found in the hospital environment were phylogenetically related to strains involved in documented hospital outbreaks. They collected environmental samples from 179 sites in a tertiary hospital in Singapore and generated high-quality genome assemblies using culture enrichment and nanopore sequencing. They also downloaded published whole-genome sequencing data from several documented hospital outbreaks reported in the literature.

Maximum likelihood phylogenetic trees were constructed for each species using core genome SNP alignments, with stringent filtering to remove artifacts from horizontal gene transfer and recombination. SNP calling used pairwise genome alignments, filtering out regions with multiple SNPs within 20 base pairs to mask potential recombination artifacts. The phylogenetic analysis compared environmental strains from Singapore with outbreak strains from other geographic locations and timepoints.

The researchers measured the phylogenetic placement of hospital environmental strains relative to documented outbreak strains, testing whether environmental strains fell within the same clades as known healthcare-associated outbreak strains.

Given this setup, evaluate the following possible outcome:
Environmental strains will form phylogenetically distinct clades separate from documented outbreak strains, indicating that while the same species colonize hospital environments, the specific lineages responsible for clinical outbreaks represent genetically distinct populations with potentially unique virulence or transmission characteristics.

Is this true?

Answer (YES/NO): NO